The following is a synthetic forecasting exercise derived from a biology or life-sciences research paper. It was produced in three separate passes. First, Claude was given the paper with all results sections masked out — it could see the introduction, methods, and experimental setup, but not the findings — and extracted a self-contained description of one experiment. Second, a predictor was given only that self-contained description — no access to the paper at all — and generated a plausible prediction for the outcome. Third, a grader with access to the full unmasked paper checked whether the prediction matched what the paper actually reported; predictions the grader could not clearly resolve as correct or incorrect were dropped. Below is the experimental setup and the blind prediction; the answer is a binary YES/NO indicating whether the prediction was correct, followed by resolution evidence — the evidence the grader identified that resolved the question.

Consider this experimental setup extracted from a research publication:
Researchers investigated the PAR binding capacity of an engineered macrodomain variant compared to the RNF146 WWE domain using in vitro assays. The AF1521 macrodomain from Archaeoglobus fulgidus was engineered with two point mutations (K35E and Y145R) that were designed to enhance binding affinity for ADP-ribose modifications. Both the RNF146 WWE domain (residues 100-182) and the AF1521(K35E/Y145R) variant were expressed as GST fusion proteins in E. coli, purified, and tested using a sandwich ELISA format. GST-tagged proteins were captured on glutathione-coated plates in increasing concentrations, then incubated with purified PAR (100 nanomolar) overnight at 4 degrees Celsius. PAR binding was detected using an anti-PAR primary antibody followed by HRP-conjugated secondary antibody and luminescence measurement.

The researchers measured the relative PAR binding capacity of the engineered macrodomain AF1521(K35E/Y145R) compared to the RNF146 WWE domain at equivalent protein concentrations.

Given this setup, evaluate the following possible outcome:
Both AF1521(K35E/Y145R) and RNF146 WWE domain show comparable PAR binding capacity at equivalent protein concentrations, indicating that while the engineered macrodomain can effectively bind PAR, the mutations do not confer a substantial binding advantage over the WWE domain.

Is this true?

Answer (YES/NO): NO